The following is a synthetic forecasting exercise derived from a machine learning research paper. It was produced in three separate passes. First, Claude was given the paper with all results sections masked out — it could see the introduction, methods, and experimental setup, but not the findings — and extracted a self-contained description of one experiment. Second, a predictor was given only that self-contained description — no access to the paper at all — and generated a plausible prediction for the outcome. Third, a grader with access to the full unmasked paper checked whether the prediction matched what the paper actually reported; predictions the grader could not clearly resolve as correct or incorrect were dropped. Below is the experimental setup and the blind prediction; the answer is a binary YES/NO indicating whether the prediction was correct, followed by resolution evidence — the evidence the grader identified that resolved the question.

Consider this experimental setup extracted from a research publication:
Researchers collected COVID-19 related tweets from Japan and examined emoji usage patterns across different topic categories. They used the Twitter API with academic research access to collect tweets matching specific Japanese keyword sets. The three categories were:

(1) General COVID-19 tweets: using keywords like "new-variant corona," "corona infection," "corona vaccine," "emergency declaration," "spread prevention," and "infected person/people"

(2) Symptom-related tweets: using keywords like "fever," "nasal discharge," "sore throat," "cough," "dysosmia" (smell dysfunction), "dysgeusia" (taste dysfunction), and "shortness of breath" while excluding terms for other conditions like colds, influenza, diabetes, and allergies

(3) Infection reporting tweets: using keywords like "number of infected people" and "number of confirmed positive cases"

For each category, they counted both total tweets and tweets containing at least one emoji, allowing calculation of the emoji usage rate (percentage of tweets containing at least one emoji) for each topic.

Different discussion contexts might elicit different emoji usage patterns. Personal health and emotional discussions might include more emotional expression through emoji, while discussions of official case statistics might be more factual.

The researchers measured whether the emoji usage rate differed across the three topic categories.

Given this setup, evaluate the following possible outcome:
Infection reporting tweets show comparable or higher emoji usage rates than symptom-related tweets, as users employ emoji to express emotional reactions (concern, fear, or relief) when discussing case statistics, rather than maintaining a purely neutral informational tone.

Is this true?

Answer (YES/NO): NO